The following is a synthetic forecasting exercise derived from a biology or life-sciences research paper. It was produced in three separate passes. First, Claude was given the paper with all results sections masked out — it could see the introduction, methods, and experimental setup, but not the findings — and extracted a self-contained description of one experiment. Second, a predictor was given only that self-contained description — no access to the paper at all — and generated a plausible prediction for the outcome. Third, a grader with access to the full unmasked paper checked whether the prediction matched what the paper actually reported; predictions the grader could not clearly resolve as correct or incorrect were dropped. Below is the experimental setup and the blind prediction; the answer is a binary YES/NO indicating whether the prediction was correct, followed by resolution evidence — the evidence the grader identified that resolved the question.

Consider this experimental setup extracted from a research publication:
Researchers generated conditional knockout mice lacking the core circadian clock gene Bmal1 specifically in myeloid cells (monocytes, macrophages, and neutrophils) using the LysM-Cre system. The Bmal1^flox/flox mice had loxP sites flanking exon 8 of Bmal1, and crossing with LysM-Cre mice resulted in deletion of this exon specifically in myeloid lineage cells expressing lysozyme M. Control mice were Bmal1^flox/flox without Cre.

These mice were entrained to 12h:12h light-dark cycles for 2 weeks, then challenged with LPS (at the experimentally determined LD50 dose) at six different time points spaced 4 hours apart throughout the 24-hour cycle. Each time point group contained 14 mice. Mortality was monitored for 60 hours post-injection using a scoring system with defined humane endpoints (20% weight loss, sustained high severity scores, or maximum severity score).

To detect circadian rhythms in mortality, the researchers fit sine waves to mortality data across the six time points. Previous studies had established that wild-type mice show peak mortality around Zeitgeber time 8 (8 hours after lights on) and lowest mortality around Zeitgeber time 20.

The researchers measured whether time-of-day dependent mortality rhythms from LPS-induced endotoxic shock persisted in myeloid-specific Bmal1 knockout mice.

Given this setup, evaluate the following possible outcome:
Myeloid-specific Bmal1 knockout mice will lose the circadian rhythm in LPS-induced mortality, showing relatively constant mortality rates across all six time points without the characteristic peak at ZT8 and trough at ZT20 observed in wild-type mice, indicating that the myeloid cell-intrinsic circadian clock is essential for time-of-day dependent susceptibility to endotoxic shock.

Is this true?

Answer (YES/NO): NO